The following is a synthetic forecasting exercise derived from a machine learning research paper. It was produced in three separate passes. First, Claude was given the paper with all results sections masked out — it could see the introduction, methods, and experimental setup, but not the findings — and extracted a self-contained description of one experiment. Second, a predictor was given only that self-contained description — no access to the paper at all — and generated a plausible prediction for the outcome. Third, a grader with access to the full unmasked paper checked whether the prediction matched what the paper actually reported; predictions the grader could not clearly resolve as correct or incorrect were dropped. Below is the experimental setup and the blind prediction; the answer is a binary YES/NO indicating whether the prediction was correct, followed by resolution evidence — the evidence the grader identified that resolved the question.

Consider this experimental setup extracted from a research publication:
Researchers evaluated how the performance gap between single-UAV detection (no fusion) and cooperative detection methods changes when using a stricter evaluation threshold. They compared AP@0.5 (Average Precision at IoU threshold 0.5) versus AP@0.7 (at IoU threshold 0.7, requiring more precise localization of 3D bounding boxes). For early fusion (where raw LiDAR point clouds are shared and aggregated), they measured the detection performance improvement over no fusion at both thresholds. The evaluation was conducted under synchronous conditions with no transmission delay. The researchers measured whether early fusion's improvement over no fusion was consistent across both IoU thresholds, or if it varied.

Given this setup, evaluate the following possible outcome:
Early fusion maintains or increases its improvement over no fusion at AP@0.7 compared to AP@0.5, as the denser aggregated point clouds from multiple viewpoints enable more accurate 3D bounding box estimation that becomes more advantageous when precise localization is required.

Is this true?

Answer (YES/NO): NO